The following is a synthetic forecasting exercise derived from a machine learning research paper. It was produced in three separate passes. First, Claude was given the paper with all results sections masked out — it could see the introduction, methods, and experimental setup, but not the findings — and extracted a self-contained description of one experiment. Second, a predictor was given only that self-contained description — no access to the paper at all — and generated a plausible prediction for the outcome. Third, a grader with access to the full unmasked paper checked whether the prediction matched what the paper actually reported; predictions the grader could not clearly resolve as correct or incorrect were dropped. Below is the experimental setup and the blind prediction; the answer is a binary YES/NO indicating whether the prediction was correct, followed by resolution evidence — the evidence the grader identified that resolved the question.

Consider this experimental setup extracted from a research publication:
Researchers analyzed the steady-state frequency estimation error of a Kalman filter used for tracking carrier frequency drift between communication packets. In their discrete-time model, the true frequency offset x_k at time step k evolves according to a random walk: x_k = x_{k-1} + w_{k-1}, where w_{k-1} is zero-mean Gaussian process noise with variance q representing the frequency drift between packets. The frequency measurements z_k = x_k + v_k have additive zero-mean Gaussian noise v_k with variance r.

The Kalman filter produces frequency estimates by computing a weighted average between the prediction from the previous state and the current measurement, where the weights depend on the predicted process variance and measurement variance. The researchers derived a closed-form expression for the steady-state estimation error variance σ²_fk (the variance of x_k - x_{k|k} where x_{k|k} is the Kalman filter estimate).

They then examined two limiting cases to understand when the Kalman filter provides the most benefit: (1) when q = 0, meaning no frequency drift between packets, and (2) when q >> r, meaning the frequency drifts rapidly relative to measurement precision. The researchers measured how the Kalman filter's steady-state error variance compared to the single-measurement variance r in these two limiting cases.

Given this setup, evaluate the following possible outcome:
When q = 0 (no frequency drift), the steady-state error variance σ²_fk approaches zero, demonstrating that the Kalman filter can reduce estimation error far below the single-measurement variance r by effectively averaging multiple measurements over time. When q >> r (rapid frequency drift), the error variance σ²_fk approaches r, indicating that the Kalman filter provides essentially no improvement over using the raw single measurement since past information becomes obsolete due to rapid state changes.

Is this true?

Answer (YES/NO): YES